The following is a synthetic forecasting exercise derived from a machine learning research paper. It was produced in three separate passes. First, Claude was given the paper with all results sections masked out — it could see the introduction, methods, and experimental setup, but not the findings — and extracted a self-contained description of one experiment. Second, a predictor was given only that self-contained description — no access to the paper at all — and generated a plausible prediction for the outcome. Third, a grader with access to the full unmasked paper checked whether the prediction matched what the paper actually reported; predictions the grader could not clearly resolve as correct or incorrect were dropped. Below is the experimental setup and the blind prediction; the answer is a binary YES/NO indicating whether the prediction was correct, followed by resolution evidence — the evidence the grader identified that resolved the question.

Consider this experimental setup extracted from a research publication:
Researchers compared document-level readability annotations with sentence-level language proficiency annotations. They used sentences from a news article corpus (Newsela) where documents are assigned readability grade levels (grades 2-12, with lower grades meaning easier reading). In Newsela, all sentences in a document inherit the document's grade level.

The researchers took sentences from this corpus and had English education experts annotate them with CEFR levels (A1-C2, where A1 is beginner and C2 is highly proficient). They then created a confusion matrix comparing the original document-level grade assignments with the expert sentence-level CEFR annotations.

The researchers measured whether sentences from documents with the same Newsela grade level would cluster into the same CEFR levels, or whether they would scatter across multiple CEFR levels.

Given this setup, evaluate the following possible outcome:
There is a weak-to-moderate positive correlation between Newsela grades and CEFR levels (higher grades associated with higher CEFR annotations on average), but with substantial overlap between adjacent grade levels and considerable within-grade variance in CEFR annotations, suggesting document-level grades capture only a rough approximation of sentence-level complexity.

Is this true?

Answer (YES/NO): NO